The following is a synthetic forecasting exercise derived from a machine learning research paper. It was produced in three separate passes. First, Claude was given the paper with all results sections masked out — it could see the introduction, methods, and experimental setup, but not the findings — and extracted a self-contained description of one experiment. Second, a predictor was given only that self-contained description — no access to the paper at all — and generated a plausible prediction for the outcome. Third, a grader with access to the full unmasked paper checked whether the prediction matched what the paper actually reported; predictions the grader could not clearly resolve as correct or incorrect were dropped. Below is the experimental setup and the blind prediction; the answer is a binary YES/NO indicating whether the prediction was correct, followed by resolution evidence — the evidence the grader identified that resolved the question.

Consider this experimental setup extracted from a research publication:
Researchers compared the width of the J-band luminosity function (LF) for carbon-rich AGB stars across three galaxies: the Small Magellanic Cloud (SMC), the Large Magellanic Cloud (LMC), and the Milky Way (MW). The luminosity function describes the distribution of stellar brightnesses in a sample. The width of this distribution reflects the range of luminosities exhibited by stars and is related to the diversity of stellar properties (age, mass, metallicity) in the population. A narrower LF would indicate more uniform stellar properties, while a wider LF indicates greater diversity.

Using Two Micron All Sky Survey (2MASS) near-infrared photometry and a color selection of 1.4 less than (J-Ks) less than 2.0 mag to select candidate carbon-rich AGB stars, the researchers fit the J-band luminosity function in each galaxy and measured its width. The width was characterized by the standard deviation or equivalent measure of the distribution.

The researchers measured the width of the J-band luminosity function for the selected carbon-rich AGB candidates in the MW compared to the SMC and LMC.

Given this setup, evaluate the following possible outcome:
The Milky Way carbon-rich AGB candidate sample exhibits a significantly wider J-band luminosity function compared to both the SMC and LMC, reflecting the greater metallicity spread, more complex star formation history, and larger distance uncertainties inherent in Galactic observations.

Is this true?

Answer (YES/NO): YES